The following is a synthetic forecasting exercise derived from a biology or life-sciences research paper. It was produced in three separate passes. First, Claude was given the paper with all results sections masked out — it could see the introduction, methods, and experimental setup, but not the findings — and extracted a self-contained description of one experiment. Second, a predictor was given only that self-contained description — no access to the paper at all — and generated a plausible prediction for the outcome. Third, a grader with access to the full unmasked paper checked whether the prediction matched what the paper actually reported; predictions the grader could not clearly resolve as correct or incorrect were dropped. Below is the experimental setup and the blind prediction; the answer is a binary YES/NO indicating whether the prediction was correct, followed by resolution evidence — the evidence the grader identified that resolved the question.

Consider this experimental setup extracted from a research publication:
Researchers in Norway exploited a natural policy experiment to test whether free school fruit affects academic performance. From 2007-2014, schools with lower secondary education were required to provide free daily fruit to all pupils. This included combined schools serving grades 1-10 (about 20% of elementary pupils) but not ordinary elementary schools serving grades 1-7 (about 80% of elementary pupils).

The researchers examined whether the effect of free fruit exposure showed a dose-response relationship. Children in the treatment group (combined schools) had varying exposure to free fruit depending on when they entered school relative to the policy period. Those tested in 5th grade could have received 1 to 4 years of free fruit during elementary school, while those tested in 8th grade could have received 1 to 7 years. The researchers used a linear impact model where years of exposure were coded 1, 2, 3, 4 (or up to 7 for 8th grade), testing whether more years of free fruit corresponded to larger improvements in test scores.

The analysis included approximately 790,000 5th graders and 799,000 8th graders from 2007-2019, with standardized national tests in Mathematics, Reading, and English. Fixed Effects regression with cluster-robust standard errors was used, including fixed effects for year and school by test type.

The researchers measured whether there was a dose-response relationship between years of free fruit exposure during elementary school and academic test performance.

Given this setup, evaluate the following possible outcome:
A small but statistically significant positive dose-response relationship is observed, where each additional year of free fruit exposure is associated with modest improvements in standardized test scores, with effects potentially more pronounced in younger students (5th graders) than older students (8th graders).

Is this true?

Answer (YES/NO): NO